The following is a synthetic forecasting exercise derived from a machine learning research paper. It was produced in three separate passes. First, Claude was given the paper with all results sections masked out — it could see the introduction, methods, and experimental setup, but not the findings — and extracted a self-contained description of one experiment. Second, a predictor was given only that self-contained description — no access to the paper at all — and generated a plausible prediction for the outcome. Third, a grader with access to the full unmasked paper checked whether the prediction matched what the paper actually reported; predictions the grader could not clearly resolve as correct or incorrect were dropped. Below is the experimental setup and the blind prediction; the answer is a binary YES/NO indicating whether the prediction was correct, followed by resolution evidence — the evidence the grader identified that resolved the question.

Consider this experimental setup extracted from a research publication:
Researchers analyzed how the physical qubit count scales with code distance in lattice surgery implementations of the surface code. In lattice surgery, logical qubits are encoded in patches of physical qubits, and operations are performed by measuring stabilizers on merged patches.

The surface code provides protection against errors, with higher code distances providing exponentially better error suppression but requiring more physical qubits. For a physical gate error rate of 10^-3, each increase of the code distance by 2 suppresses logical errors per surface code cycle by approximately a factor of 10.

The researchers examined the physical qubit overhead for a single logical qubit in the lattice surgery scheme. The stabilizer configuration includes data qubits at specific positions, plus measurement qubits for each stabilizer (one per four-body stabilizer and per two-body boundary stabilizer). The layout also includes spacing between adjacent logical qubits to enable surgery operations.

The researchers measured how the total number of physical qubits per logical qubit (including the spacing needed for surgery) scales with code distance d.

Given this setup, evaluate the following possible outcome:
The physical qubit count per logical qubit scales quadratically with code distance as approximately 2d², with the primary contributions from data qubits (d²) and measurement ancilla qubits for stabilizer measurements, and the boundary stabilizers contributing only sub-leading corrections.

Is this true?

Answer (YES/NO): NO